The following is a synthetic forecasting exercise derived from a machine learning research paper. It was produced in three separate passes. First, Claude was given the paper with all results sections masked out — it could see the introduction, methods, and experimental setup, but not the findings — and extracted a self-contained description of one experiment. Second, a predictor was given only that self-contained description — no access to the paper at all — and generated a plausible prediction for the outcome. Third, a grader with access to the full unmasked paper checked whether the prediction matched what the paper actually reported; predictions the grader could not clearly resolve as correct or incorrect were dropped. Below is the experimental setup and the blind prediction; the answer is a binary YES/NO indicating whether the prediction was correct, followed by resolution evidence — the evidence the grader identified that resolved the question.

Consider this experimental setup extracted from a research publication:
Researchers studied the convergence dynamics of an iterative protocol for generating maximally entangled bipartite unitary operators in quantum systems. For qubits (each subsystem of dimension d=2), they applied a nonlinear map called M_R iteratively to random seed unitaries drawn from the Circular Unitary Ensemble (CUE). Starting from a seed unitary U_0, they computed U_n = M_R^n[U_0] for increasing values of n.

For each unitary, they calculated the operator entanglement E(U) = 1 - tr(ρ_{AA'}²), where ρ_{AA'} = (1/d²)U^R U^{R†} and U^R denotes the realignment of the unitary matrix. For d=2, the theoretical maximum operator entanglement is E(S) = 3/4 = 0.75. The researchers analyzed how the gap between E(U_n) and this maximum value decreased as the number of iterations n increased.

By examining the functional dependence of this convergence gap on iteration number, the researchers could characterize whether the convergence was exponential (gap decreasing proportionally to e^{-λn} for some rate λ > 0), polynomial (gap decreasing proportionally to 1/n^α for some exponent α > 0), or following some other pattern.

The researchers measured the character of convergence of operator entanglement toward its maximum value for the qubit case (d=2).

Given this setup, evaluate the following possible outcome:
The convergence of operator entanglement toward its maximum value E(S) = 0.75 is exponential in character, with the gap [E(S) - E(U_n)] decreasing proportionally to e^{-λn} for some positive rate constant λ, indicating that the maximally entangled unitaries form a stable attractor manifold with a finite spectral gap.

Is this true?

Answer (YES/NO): YES